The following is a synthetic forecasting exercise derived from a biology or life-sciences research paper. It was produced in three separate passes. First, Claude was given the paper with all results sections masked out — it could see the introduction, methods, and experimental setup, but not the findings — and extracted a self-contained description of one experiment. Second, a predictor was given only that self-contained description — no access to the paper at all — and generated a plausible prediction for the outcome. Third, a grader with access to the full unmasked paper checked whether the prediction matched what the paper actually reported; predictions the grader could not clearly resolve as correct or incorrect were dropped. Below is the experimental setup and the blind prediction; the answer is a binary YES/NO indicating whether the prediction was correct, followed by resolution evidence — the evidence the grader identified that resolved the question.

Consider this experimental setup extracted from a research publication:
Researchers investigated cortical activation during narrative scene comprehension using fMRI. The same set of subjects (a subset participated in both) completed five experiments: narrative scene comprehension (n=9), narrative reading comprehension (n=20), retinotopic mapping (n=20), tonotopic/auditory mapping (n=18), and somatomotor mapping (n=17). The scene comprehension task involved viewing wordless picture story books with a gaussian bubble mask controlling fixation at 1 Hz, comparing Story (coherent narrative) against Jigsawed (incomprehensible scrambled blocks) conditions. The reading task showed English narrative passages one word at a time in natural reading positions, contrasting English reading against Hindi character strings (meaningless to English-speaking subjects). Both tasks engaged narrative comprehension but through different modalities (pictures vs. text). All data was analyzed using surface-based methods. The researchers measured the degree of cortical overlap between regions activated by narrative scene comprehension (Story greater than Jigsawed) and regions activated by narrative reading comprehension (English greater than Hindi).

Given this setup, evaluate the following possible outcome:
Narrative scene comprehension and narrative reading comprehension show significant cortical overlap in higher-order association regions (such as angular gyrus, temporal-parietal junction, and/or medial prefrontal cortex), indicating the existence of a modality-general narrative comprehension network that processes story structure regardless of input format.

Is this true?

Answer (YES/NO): NO